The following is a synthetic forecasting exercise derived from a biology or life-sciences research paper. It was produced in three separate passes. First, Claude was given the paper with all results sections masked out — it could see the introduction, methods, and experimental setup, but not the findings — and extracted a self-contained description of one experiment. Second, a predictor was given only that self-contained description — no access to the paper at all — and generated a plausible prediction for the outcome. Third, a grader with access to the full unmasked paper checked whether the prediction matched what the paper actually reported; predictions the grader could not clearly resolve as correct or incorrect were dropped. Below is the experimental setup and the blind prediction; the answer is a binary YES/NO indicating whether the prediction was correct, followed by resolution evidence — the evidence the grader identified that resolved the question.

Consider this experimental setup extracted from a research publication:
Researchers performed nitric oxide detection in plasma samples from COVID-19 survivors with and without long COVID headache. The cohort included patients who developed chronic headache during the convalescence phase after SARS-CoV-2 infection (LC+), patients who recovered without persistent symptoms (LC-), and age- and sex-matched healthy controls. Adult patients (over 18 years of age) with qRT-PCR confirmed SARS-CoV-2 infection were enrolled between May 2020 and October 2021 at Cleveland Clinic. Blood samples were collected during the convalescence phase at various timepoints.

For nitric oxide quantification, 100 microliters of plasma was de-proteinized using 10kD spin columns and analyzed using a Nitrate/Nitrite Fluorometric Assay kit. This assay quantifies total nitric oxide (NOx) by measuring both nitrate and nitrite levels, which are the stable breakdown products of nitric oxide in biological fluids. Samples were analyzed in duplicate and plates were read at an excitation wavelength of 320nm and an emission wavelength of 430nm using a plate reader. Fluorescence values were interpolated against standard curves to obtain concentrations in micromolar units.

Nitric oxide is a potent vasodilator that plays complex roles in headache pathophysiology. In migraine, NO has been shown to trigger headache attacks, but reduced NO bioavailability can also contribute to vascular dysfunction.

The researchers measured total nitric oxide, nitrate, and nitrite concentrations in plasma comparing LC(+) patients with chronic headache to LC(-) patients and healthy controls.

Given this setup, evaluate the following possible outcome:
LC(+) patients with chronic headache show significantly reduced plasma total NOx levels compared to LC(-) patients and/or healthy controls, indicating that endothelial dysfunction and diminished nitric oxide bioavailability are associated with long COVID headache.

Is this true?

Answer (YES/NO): NO